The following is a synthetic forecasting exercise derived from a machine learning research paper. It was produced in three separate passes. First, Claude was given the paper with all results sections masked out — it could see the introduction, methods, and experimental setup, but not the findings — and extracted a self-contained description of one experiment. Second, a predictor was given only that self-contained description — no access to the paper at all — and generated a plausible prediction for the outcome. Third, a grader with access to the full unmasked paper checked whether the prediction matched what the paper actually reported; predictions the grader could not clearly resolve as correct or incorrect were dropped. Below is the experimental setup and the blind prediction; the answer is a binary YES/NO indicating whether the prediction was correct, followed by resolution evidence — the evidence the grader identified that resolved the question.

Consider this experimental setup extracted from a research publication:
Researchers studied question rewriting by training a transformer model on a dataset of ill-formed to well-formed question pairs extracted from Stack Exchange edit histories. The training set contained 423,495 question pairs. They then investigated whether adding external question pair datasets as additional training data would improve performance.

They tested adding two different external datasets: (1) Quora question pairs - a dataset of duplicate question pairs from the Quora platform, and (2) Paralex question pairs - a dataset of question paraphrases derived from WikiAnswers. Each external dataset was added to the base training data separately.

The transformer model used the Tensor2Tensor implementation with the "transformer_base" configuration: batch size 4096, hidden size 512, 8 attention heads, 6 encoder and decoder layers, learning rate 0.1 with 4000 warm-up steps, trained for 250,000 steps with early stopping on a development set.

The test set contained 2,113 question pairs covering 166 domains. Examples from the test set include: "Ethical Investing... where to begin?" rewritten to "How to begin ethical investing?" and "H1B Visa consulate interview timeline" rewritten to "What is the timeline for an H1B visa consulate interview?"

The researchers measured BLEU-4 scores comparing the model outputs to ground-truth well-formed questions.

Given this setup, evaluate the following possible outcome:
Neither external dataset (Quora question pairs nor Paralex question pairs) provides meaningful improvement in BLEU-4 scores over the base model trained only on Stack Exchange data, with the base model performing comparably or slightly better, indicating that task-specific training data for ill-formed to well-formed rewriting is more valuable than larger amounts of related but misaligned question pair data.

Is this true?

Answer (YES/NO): NO